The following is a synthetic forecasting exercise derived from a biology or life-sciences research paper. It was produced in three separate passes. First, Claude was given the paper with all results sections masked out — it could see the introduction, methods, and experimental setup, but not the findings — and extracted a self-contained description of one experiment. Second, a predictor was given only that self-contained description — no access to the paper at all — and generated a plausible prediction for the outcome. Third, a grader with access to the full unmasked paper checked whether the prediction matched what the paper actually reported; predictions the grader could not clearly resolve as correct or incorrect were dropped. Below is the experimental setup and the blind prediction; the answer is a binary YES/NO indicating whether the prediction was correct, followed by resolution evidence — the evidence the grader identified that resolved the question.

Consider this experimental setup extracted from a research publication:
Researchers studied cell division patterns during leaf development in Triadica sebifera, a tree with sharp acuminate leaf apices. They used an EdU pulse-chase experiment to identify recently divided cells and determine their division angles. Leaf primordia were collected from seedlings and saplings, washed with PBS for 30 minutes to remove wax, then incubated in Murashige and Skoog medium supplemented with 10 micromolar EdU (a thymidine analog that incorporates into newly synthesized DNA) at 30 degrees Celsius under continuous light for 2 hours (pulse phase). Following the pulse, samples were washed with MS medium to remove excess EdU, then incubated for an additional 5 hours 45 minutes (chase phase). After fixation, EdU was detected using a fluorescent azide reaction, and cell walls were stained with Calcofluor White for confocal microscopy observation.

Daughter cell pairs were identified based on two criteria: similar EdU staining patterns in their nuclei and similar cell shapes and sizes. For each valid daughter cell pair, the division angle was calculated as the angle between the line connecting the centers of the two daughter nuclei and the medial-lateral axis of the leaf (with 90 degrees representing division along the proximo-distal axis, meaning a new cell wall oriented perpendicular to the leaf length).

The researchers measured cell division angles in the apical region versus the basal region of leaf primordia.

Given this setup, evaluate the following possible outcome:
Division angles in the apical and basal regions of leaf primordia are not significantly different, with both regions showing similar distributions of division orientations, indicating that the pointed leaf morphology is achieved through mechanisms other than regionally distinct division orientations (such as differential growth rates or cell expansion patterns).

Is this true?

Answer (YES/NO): NO